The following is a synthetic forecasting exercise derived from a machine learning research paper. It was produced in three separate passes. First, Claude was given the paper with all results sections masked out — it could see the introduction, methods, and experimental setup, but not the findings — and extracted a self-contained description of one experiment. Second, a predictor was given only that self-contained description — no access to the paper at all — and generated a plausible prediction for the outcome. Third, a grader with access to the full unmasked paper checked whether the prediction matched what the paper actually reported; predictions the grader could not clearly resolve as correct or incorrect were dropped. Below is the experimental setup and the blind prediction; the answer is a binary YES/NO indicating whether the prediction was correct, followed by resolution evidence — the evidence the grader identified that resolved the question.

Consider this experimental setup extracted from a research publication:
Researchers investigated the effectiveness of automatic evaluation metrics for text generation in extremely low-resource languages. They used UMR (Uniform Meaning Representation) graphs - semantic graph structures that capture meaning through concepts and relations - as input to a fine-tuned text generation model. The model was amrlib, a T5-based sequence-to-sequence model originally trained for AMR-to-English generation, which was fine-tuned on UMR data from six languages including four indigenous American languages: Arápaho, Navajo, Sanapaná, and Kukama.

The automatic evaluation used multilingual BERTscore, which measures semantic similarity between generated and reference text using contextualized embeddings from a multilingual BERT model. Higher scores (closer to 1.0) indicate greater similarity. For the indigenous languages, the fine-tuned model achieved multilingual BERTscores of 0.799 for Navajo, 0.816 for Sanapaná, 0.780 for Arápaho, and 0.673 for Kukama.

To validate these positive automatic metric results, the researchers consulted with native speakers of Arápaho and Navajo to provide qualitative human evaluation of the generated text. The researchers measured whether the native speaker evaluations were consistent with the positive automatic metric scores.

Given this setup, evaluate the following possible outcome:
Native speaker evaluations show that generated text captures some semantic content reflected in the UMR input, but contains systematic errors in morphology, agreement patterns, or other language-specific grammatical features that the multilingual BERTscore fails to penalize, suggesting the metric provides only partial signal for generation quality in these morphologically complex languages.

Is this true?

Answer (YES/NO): NO